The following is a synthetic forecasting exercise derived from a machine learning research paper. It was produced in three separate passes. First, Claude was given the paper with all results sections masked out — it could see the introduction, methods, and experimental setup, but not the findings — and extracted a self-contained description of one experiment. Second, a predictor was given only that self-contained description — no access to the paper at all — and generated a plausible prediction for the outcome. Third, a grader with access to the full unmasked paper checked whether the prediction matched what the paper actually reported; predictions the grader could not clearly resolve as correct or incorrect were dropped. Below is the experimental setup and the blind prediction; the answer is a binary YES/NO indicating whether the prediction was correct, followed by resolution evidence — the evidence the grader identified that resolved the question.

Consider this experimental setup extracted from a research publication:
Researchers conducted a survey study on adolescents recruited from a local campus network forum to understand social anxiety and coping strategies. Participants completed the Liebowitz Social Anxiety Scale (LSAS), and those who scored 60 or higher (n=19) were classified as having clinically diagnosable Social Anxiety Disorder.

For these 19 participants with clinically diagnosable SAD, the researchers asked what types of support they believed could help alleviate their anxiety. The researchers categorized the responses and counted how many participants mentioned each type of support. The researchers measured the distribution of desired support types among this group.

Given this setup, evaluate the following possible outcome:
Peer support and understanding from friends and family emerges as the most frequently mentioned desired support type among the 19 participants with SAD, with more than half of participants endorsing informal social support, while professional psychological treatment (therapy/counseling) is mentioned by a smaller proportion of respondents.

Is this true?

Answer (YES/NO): NO